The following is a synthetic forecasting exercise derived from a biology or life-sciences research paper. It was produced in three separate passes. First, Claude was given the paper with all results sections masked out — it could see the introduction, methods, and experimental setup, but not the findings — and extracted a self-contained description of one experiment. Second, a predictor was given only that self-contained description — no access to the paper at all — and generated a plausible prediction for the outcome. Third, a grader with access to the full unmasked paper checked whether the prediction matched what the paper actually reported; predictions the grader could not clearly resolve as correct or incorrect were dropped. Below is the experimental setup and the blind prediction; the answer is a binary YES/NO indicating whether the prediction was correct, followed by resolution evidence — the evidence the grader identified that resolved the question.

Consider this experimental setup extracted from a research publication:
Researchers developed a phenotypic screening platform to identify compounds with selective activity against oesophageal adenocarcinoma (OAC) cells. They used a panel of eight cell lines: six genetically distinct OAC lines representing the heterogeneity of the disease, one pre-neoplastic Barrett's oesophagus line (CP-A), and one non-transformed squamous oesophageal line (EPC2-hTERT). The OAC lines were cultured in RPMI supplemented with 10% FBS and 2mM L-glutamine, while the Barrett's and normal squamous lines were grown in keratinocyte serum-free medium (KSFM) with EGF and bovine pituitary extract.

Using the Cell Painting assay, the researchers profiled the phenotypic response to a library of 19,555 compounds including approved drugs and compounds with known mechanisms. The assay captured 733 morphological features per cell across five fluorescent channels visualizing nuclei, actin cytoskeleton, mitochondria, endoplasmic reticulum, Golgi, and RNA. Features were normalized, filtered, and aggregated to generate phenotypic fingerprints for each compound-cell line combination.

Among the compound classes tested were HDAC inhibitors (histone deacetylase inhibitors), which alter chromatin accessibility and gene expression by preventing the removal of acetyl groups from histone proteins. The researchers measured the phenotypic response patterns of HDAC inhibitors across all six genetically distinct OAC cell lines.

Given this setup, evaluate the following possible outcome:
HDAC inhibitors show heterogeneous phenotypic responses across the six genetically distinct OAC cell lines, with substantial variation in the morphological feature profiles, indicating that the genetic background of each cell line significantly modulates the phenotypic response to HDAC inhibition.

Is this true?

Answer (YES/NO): NO